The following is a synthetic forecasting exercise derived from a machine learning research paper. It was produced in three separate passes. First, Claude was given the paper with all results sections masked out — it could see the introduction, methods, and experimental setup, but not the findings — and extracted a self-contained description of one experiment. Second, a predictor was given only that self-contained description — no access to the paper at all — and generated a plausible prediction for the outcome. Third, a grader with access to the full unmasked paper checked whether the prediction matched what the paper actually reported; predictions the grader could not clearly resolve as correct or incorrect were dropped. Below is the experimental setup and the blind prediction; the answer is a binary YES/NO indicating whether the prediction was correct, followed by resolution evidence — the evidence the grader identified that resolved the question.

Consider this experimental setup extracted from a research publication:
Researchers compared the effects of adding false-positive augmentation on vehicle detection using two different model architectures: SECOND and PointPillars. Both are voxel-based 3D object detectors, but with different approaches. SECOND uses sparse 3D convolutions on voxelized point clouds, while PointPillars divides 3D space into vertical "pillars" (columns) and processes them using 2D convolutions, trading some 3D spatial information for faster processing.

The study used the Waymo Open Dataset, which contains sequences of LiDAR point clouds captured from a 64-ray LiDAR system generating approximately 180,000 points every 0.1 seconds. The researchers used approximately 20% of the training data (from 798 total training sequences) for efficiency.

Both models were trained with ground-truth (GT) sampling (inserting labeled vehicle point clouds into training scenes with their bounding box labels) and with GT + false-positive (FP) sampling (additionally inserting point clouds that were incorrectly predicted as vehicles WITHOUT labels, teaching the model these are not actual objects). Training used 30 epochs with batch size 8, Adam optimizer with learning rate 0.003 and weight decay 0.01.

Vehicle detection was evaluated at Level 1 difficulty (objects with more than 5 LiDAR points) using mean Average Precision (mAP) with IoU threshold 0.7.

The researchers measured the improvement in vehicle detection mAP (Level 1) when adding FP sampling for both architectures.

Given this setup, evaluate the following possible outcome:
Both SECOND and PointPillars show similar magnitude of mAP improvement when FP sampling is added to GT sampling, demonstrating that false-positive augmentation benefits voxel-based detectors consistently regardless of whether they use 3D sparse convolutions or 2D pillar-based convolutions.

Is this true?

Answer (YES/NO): NO